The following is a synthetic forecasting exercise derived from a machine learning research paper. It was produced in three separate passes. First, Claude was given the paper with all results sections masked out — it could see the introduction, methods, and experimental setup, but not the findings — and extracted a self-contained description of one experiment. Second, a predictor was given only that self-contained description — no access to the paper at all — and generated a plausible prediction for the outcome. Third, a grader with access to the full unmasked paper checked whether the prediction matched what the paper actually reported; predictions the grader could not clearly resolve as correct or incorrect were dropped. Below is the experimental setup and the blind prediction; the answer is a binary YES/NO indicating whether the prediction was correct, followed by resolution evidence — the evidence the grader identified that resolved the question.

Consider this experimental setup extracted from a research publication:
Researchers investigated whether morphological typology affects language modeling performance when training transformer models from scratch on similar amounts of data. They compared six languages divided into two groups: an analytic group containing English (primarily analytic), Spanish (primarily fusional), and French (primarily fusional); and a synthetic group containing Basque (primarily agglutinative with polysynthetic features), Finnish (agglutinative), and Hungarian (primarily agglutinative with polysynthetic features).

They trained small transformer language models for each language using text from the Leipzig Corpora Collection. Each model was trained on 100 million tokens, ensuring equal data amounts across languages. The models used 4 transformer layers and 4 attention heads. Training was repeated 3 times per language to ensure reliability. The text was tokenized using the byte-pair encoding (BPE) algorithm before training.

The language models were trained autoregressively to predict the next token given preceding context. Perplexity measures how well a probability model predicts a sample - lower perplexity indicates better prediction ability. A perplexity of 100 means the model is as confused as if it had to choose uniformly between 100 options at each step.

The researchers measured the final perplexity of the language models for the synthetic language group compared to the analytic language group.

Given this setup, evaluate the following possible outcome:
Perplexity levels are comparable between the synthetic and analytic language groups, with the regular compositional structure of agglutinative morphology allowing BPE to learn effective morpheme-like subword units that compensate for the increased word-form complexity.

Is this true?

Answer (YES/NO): NO